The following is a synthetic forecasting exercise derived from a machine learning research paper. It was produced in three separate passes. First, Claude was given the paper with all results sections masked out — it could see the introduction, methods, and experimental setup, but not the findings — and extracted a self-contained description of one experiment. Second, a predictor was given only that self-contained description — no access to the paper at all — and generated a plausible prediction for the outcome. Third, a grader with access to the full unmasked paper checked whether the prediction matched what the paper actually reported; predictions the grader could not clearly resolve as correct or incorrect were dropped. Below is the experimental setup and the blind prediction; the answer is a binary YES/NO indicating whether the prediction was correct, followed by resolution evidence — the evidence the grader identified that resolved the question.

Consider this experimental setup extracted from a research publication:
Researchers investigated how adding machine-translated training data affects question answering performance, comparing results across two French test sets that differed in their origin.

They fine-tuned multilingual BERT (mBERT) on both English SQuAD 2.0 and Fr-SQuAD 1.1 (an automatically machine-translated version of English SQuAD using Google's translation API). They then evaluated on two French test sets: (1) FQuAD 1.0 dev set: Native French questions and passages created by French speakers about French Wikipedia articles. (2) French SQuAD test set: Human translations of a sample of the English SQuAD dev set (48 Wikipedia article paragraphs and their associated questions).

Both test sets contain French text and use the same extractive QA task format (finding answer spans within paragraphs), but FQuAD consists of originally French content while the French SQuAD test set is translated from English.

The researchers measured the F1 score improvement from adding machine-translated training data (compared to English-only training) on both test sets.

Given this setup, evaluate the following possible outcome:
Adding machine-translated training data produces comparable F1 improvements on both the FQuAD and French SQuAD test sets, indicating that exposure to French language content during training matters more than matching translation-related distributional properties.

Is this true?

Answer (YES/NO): NO